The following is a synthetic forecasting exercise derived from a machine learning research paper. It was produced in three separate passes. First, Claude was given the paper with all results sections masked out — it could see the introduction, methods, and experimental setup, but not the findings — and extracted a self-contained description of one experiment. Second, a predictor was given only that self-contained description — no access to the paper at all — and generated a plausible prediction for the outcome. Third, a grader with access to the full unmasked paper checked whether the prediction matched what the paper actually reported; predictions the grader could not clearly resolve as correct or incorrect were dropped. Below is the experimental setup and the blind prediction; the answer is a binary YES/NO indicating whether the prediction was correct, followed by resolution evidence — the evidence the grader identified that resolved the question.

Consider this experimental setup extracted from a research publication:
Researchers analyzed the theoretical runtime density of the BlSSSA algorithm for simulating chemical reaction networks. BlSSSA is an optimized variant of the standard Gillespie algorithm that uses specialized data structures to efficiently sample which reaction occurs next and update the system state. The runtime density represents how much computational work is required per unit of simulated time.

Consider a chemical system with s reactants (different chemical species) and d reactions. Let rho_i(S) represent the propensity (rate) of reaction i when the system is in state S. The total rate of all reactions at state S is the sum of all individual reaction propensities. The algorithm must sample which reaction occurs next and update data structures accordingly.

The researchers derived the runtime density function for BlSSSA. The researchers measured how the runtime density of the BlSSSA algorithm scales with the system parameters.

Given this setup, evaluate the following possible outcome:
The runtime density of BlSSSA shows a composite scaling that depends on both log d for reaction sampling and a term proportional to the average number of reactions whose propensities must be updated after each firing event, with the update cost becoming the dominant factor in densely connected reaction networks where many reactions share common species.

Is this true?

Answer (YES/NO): NO